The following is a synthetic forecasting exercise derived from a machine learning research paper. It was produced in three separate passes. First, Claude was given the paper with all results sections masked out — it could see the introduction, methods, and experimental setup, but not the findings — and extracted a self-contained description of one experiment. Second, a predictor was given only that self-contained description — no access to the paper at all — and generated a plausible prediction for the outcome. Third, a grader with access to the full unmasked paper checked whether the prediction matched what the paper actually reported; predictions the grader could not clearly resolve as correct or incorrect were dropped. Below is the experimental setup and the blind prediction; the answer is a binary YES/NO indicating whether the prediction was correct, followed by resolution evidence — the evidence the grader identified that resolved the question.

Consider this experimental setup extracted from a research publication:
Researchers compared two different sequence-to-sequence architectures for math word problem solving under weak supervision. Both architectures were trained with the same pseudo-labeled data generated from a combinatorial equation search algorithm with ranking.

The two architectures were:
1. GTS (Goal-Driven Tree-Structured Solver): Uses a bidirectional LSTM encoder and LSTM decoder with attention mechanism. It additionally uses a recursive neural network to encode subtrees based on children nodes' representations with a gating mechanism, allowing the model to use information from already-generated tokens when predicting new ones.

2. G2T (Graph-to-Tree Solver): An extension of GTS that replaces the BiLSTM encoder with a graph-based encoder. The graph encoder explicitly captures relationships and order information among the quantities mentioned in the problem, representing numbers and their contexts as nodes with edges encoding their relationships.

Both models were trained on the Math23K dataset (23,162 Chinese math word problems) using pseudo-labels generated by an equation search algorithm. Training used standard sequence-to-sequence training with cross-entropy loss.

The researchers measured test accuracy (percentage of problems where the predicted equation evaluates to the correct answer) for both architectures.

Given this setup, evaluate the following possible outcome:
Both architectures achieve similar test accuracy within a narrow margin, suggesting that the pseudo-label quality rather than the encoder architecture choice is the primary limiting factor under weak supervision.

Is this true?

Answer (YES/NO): YES